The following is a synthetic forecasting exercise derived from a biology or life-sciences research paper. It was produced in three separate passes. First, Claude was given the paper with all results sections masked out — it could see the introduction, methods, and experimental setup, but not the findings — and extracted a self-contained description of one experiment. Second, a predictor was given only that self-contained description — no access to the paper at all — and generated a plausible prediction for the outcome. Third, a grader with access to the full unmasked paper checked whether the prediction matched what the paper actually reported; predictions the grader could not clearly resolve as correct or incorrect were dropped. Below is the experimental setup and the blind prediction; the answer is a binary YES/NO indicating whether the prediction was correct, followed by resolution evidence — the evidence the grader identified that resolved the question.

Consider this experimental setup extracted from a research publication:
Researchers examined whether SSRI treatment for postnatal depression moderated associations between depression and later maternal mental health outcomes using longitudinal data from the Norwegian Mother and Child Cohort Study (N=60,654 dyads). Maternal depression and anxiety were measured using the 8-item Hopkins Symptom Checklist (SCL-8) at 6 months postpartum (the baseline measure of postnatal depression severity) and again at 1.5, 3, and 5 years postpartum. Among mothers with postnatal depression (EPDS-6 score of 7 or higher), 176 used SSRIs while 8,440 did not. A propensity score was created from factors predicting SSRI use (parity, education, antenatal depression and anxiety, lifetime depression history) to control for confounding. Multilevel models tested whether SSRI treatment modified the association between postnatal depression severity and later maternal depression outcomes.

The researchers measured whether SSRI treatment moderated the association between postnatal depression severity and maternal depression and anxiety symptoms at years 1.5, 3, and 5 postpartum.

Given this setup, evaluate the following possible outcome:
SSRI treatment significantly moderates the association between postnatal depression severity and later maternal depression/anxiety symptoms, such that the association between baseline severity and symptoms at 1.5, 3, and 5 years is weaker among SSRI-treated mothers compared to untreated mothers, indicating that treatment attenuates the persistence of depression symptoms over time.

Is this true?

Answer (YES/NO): NO